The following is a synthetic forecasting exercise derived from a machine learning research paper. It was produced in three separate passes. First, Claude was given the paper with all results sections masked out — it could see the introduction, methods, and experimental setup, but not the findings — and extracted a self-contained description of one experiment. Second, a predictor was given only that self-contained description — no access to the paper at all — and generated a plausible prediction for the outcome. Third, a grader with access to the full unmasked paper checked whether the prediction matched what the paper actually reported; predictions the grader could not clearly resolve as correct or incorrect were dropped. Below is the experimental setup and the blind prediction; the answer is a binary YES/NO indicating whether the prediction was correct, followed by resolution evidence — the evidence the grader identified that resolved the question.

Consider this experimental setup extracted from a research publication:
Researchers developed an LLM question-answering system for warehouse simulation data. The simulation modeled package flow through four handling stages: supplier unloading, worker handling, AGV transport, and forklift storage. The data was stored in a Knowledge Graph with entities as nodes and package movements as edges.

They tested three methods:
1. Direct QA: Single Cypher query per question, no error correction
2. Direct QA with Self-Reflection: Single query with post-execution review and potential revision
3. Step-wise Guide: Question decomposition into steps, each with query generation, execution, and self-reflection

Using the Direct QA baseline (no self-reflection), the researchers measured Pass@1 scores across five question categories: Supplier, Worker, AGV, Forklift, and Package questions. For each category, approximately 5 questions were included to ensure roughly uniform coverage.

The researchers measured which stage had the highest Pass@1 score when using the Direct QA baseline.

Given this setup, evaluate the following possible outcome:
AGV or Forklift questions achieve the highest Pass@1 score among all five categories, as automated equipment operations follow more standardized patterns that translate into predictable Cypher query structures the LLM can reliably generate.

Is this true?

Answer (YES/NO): NO